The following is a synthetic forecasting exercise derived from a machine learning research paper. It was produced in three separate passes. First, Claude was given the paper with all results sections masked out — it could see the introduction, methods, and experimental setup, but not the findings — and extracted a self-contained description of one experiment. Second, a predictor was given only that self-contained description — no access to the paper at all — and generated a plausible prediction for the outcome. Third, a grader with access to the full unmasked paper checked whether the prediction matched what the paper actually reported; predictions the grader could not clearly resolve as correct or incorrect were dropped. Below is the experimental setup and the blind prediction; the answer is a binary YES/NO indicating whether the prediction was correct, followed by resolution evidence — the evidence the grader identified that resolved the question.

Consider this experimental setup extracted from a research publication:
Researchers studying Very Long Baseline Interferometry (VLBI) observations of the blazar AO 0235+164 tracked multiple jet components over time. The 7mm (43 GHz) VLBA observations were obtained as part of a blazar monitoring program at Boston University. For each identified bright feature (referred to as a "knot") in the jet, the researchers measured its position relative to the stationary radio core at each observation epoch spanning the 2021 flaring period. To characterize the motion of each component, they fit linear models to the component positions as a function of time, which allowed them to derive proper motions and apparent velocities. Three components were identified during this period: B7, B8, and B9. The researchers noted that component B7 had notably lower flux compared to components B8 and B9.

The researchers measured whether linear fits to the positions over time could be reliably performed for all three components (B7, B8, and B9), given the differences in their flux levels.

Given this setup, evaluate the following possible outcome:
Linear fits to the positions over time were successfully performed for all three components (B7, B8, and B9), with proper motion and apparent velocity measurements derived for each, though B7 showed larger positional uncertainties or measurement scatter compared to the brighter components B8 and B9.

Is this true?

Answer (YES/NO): NO